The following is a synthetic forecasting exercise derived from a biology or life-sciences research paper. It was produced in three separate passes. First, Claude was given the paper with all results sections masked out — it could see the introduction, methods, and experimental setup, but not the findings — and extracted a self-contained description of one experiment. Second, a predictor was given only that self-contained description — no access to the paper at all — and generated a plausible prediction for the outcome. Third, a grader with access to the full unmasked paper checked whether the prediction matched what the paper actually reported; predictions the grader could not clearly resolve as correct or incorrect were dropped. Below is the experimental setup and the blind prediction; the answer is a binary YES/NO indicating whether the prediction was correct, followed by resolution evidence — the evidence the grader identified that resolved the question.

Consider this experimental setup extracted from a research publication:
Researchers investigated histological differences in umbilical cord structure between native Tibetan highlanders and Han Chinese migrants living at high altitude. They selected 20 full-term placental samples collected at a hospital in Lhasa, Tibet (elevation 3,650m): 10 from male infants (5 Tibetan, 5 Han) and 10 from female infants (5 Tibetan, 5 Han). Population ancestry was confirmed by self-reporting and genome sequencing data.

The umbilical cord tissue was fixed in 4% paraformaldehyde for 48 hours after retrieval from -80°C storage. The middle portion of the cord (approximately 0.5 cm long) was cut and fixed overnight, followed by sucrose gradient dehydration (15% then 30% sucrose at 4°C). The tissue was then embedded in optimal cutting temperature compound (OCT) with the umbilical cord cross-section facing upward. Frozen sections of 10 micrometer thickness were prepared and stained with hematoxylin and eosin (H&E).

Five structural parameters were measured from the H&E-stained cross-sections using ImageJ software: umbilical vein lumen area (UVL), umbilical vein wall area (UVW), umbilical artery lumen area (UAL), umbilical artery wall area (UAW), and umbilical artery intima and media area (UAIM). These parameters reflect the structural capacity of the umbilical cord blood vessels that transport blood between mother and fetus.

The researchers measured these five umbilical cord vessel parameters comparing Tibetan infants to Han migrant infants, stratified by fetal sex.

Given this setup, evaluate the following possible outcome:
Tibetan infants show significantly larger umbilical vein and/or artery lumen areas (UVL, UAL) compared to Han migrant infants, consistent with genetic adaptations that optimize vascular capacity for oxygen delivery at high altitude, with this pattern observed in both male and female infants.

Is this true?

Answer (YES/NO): NO